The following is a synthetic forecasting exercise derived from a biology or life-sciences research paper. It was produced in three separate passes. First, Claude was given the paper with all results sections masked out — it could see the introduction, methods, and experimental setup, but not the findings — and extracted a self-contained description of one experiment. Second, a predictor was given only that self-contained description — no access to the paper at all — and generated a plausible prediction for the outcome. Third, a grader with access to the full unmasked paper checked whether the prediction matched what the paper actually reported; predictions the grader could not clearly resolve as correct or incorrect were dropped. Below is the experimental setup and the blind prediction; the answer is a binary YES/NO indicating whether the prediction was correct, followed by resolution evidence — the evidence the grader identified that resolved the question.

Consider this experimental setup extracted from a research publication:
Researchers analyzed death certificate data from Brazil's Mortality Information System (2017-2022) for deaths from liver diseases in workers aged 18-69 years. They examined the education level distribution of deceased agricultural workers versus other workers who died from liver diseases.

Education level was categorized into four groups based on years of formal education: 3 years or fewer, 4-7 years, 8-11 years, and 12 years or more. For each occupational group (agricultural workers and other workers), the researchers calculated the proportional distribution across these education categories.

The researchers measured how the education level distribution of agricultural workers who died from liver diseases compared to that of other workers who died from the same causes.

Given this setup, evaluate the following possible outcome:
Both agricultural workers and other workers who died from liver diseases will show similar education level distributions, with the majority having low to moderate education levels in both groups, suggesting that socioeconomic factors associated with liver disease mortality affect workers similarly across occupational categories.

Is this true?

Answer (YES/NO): NO